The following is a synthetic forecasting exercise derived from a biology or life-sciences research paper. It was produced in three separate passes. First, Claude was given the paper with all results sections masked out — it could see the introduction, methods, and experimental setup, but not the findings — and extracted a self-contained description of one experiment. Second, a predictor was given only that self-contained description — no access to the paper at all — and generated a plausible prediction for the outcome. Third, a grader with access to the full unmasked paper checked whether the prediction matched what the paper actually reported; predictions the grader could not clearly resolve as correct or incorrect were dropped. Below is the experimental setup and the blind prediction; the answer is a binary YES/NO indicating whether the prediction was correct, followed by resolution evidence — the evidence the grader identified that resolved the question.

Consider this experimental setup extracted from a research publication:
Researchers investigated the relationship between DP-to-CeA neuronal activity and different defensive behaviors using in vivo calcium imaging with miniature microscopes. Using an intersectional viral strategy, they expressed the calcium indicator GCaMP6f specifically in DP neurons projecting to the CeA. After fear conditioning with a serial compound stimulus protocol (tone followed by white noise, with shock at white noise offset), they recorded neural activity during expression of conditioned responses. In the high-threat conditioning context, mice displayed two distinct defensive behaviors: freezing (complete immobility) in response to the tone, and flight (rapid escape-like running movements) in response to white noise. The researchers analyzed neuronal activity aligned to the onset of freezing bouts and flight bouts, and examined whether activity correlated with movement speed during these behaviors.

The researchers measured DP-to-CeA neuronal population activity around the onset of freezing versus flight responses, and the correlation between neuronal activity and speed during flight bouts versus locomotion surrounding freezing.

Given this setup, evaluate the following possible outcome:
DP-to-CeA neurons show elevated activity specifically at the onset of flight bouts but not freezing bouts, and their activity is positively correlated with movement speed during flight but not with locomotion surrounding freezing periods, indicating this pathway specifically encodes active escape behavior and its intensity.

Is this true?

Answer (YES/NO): YES